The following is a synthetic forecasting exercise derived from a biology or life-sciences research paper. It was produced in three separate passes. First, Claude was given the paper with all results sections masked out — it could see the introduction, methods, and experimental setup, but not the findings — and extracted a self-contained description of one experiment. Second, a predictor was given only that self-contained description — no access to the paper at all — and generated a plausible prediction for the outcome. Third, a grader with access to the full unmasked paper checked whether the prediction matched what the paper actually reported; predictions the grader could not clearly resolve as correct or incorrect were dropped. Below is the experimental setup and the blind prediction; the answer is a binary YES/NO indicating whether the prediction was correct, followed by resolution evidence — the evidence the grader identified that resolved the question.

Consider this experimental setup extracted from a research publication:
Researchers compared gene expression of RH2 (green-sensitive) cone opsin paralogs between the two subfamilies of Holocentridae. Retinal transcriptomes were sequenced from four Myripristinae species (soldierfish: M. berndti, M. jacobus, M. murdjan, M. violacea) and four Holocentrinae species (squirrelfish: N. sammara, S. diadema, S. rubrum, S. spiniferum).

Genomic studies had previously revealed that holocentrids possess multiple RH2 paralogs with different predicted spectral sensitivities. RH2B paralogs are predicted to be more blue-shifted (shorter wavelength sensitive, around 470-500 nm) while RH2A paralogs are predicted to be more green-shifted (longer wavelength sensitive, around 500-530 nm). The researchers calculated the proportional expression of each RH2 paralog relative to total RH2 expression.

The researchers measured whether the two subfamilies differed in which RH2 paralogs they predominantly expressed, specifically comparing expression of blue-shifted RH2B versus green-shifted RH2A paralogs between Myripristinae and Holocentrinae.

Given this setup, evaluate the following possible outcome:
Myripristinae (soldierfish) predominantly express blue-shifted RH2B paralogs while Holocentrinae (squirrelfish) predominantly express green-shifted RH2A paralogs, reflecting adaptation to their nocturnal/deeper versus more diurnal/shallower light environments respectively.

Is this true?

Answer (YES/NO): NO